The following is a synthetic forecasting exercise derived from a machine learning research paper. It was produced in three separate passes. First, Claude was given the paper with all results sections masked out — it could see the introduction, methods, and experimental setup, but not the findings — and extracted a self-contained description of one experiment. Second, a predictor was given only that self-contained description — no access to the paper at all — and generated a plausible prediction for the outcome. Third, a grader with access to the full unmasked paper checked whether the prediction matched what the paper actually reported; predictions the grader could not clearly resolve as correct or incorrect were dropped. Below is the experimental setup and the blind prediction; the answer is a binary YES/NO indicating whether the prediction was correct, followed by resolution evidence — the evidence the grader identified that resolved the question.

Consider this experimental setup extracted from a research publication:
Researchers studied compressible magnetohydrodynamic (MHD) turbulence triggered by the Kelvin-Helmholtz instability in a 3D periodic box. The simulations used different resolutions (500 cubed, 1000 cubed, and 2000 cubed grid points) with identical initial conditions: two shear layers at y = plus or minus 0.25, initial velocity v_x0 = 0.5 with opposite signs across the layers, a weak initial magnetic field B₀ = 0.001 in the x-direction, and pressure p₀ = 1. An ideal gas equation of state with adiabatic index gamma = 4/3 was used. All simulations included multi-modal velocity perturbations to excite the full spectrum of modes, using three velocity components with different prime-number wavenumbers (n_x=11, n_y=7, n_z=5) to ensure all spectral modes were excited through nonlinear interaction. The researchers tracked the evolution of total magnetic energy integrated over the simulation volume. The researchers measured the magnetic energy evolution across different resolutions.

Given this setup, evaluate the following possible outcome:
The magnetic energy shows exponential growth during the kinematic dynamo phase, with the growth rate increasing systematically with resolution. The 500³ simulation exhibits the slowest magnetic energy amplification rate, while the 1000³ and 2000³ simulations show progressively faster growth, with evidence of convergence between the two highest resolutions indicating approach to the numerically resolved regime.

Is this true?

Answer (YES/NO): NO